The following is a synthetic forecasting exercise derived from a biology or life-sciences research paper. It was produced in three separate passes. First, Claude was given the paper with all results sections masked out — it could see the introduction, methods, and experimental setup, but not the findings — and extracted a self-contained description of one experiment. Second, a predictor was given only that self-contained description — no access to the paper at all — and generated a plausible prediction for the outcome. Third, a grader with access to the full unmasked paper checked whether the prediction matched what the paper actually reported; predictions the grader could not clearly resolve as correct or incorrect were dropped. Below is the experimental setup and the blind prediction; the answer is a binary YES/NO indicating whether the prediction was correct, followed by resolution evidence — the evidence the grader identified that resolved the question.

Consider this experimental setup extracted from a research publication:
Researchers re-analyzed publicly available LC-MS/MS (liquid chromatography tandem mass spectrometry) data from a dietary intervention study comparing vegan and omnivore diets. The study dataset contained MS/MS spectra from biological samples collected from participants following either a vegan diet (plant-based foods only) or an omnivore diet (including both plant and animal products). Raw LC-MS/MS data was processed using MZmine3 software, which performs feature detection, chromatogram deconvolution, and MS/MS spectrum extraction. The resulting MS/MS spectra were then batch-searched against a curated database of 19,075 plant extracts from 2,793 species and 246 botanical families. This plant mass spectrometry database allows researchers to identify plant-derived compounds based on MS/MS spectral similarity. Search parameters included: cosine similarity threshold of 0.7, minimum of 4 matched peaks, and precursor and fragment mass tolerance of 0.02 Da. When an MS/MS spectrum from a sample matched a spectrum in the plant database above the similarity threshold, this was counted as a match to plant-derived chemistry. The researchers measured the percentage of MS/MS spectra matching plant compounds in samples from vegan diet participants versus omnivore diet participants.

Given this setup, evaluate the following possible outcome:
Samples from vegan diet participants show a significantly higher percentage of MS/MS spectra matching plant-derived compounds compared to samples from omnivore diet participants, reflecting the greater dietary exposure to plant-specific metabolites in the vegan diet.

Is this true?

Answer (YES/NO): YES